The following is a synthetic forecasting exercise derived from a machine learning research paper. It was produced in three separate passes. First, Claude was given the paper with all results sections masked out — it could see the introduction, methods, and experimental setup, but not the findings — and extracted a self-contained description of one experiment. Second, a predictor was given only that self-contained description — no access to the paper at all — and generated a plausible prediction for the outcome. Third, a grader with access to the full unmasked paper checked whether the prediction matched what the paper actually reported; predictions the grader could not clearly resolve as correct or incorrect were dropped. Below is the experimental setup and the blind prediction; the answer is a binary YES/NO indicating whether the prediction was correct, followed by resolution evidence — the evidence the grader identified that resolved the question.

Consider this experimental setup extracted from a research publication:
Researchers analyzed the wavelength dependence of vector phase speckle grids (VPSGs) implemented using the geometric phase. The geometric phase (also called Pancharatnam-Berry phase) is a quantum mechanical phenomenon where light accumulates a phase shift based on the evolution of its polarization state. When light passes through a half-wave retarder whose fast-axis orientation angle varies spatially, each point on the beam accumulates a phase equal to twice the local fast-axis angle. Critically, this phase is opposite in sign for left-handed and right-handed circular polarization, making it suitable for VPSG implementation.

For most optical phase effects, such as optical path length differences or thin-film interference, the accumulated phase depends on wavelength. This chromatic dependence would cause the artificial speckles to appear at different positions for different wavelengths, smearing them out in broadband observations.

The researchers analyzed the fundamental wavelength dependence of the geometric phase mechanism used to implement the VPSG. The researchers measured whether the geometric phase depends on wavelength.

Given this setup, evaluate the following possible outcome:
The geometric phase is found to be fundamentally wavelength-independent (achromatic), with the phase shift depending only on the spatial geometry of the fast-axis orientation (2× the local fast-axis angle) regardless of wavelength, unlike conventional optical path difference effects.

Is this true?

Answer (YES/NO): YES